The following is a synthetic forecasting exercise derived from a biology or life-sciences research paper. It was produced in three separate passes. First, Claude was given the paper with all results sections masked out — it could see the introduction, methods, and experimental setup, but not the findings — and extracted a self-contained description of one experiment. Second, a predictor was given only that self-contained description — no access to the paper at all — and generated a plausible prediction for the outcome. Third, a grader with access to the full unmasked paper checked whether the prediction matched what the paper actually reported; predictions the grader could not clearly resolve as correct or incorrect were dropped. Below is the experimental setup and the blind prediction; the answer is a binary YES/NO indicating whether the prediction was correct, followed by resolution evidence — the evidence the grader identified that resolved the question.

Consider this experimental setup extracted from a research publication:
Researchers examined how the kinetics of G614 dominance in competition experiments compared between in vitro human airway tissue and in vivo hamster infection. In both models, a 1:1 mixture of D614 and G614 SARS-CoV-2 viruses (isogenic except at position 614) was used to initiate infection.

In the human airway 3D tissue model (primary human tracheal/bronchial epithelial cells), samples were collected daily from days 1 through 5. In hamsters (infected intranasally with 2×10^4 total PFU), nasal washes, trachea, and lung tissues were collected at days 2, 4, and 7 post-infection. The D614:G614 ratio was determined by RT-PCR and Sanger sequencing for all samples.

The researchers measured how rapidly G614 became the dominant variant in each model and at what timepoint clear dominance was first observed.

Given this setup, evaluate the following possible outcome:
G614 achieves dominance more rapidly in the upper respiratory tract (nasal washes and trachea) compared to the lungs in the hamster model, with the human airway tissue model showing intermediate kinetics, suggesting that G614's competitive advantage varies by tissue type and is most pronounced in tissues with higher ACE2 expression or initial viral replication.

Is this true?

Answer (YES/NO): NO